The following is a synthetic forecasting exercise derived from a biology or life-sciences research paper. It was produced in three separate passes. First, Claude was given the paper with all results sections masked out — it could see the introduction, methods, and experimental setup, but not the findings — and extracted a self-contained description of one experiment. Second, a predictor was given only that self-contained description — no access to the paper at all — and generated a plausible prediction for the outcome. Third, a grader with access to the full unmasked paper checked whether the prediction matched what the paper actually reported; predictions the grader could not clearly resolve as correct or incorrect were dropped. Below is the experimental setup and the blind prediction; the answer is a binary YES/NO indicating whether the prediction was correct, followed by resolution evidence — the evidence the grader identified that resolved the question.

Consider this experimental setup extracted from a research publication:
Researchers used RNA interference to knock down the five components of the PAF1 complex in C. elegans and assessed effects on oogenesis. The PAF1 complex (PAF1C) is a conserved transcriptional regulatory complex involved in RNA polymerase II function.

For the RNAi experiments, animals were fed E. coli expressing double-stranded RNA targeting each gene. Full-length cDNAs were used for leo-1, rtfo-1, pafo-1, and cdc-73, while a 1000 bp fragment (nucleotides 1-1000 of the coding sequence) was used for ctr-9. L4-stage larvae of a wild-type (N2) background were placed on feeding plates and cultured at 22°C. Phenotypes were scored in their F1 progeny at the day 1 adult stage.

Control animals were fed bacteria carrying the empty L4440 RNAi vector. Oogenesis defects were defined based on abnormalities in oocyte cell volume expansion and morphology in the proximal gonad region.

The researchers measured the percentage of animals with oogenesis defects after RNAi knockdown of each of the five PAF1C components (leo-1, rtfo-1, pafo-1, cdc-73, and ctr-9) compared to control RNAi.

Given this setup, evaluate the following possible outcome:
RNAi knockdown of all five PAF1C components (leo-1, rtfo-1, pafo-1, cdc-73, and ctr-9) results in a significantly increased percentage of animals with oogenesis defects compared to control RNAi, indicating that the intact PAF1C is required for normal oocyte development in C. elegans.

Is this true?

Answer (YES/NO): YES